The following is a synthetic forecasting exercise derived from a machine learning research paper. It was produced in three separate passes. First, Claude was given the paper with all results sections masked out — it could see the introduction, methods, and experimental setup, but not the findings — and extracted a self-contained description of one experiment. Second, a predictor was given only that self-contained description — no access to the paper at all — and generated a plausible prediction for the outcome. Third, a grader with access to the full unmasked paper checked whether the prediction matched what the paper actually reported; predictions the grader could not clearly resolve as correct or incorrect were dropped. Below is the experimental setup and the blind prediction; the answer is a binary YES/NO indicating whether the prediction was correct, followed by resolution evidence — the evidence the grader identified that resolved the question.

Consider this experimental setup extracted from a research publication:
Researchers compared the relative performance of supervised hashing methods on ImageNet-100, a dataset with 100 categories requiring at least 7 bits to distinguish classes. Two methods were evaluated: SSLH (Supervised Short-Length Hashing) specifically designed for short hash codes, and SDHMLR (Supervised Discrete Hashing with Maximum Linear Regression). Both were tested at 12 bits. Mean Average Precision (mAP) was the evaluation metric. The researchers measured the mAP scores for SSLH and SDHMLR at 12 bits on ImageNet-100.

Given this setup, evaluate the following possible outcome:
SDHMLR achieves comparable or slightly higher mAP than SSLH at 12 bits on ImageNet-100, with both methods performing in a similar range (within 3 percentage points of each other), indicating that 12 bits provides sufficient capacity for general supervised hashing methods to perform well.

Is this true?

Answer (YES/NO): YES